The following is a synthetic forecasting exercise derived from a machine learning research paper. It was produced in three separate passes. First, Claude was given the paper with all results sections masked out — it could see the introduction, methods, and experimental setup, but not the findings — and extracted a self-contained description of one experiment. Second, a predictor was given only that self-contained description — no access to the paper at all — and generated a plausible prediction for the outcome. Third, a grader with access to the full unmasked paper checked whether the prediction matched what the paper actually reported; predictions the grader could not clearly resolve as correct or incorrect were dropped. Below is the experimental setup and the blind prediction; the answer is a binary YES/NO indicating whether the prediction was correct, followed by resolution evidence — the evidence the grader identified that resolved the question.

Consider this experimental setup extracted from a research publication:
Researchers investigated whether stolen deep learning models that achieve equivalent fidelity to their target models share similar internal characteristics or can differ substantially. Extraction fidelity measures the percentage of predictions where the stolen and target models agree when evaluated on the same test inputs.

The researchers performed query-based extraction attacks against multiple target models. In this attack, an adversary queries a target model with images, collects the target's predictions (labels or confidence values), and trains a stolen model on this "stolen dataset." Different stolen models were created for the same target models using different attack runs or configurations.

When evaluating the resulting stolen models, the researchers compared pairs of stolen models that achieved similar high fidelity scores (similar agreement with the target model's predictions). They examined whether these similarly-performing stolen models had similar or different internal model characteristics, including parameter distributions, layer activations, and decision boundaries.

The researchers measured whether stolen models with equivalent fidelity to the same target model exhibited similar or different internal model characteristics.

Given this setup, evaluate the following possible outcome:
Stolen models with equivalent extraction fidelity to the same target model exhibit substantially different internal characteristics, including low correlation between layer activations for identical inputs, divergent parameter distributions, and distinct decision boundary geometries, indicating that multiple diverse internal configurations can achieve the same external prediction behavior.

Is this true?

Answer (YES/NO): YES